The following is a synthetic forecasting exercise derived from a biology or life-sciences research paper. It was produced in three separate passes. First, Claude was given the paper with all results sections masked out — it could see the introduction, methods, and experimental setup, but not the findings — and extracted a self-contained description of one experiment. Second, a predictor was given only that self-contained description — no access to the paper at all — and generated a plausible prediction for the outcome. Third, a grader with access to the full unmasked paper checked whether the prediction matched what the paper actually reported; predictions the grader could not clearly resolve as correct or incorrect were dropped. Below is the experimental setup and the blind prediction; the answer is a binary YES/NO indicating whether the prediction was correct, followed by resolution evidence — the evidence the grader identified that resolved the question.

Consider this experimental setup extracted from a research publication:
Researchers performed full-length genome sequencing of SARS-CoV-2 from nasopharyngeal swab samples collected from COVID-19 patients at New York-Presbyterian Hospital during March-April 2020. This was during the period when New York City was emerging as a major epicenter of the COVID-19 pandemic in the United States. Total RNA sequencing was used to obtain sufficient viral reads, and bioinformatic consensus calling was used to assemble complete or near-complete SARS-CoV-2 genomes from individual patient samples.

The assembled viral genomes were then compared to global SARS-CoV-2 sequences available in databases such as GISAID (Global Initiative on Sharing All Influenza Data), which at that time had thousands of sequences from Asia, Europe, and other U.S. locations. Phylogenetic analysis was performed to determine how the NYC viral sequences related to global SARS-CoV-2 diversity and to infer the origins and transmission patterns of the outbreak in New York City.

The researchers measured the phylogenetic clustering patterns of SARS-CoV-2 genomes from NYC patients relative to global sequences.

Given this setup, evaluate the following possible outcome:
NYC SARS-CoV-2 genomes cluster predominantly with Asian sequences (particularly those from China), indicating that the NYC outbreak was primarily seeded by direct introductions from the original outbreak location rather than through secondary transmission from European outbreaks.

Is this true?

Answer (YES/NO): NO